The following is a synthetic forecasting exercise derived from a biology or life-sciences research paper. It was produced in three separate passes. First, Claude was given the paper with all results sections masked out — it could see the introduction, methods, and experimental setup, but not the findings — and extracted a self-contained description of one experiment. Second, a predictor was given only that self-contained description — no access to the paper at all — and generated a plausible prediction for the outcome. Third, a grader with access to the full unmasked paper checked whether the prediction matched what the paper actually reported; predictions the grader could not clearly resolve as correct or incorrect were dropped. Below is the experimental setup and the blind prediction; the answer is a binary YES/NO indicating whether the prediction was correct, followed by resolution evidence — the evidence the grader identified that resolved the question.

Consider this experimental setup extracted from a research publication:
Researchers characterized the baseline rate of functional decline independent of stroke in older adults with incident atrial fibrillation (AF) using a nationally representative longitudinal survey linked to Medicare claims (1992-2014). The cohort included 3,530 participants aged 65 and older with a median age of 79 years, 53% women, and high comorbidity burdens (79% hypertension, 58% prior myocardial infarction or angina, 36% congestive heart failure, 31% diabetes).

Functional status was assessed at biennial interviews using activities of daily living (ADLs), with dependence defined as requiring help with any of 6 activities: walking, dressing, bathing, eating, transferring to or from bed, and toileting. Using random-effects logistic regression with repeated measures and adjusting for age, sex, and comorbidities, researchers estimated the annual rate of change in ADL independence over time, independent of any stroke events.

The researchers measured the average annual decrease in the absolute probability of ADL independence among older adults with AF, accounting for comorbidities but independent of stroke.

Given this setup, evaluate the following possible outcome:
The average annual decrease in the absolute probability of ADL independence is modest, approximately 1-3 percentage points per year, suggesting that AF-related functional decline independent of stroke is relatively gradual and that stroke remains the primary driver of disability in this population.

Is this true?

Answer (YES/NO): NO